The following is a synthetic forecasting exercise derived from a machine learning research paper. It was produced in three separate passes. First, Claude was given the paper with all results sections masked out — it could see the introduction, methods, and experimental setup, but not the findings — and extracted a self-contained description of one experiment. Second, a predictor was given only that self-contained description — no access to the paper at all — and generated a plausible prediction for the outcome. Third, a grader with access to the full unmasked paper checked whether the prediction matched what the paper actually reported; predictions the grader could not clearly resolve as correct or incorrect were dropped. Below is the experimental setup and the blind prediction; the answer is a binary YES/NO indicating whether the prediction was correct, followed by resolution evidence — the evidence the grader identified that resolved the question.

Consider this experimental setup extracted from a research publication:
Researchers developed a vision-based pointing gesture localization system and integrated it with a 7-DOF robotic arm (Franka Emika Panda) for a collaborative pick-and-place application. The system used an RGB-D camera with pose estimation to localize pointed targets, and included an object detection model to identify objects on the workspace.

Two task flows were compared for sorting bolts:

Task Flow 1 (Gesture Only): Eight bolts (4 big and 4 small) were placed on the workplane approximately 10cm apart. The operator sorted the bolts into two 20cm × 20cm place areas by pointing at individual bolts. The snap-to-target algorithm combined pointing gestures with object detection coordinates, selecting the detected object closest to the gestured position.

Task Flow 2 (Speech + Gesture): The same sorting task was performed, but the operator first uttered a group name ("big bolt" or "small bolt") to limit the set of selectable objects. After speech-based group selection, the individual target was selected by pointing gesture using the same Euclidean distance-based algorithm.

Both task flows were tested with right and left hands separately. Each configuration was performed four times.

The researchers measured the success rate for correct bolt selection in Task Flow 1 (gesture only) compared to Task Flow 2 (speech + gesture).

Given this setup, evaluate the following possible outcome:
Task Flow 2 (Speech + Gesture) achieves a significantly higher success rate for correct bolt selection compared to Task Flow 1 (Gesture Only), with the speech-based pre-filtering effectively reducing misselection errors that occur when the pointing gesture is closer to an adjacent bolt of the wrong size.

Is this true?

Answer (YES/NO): YES